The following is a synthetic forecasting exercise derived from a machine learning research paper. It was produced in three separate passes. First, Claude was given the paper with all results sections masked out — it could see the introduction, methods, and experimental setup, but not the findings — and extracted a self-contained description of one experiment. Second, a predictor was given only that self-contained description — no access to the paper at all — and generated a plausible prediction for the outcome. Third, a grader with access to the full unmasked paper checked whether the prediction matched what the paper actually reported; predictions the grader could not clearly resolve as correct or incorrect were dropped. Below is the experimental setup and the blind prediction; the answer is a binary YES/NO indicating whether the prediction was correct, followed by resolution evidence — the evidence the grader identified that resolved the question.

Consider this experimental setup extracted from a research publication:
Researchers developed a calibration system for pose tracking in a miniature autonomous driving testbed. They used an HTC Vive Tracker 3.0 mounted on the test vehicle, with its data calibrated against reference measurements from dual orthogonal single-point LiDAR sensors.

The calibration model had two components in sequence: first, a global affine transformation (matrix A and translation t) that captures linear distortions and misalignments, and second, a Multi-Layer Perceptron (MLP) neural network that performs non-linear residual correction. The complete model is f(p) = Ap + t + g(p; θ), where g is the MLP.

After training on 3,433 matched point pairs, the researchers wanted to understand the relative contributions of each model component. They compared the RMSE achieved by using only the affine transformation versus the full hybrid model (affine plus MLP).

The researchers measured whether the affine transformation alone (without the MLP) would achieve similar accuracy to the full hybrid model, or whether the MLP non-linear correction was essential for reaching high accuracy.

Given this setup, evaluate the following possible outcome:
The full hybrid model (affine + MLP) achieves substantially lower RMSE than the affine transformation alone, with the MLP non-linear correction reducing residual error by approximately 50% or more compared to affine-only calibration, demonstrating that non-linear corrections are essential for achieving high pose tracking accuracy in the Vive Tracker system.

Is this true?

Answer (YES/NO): NO